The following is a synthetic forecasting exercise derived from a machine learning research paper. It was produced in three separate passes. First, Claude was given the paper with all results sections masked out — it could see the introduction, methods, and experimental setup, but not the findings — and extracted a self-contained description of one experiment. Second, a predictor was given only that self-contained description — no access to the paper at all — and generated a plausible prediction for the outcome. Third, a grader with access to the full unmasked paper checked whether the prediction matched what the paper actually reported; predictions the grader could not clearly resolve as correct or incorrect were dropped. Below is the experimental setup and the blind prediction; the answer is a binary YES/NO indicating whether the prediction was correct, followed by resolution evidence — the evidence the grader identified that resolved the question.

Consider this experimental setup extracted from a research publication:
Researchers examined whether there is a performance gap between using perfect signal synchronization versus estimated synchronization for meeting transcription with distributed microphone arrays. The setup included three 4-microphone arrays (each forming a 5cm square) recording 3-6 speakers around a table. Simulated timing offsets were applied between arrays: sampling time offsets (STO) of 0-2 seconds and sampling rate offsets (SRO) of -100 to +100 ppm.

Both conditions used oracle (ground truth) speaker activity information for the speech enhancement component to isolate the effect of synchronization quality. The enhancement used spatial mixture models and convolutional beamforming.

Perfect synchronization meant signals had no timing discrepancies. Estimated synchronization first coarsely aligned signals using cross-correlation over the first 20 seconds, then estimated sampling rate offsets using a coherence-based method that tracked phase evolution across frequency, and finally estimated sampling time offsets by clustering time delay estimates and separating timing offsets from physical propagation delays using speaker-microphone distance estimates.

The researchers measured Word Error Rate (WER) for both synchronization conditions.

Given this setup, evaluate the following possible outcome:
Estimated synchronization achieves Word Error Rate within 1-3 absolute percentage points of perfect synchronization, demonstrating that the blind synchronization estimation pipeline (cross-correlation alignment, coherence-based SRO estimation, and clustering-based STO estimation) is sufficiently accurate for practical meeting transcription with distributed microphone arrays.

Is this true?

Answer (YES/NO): YES